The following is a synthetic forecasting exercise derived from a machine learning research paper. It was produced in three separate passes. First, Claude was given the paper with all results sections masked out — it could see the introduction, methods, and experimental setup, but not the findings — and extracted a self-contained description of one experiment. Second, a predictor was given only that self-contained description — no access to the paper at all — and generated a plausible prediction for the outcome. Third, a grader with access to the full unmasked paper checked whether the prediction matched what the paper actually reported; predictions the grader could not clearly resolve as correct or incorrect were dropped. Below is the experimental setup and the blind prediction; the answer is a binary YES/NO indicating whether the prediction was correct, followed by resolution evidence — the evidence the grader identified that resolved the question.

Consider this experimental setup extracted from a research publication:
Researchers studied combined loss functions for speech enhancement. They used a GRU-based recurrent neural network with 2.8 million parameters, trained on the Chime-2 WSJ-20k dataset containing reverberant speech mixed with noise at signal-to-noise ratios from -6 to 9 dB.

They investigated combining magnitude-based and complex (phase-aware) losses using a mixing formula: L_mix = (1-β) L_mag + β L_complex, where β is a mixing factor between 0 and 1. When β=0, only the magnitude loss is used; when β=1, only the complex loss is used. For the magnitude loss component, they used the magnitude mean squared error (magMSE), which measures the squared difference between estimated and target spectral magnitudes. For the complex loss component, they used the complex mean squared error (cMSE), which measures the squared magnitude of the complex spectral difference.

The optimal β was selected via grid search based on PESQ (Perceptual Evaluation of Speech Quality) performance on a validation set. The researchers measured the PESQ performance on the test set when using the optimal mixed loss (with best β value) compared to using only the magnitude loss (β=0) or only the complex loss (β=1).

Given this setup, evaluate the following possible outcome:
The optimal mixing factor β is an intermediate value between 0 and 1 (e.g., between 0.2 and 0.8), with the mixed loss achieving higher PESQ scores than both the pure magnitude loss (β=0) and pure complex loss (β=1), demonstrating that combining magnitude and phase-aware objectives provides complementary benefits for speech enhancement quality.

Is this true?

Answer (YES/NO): YES